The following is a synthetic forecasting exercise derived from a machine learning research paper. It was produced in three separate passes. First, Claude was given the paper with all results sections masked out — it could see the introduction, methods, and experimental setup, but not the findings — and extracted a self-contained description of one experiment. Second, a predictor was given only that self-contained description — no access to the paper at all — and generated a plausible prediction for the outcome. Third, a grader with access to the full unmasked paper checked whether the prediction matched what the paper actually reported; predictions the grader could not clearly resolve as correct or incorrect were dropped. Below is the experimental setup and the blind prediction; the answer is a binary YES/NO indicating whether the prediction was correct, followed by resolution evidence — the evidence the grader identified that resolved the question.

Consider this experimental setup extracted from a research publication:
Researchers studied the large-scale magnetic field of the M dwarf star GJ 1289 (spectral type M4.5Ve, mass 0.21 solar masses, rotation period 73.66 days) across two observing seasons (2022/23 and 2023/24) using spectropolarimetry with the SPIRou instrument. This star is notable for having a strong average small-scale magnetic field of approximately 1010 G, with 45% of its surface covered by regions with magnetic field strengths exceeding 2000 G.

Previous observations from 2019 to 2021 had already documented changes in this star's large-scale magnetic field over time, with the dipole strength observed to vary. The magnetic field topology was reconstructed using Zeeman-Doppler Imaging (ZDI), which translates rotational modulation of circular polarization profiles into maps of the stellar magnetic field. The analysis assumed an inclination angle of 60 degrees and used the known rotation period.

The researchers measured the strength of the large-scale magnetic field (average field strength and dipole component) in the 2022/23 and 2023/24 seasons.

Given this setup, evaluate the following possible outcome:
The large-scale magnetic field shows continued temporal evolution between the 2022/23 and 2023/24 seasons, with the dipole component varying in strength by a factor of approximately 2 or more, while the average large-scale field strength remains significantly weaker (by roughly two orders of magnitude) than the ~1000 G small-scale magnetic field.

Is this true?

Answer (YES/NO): NO